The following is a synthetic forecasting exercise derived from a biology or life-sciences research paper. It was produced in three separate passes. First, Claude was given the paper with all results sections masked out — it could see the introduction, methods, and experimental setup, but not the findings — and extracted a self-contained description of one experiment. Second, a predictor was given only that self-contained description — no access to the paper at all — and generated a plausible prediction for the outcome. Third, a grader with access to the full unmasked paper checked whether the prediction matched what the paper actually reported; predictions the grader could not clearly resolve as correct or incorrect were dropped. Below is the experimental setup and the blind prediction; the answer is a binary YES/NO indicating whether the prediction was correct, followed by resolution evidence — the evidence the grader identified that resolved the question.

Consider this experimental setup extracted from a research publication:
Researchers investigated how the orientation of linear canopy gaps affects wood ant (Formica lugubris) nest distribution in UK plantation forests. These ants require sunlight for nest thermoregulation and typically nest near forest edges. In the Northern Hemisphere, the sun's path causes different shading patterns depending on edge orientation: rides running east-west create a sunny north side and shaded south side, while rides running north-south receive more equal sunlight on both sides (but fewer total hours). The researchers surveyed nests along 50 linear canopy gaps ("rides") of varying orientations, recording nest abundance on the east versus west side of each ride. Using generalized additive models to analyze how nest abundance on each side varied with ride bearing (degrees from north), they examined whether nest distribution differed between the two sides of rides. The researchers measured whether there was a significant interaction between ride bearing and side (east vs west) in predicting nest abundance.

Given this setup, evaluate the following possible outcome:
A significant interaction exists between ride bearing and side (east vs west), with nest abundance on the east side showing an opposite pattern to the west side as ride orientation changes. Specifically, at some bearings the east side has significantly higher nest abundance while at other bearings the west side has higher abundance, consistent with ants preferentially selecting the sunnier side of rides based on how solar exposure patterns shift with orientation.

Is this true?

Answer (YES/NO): YES